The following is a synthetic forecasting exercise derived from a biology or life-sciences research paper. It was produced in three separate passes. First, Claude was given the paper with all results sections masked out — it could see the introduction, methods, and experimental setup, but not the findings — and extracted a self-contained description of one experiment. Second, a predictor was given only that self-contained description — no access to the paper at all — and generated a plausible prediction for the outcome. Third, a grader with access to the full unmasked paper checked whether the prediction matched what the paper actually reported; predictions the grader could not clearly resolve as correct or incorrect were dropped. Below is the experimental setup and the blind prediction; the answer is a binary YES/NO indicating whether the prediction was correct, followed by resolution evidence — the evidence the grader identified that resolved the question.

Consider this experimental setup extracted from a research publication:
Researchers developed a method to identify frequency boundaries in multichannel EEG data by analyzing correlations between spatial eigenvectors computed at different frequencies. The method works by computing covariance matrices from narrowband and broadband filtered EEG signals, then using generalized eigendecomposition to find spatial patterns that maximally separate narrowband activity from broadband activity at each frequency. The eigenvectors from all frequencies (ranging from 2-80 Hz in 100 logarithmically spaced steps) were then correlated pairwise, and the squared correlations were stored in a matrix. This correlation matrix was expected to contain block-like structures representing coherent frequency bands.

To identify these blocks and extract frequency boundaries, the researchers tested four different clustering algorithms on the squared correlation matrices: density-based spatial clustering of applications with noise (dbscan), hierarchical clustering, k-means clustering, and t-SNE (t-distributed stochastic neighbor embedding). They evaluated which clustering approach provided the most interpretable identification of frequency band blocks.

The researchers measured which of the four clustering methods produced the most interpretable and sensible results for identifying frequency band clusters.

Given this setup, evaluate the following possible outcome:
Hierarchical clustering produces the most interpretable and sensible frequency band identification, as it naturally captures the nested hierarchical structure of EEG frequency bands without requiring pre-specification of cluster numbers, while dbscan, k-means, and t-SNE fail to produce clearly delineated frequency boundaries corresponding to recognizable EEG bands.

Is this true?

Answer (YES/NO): NO